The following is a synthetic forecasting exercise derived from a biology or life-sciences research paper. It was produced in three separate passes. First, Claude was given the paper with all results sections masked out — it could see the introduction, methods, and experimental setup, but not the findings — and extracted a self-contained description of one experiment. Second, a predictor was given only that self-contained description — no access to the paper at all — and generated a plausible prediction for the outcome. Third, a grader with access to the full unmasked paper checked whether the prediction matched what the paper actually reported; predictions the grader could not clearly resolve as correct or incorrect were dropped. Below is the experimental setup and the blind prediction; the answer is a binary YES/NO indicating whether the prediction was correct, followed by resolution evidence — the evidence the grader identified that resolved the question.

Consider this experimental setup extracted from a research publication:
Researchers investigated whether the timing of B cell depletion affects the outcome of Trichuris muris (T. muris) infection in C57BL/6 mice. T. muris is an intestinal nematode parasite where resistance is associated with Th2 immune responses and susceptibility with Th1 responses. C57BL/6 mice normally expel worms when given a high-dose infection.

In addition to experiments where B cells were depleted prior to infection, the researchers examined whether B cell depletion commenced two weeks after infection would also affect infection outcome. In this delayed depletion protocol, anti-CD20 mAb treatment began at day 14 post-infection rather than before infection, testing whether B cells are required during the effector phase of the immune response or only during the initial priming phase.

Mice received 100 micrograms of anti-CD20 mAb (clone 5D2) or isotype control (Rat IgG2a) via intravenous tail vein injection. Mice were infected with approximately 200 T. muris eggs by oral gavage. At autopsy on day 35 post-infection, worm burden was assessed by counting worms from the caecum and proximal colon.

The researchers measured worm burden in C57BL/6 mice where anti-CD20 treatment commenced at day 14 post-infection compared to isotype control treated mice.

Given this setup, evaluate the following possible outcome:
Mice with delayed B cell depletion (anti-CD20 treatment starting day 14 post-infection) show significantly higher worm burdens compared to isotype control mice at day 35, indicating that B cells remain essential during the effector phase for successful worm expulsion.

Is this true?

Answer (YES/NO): YES